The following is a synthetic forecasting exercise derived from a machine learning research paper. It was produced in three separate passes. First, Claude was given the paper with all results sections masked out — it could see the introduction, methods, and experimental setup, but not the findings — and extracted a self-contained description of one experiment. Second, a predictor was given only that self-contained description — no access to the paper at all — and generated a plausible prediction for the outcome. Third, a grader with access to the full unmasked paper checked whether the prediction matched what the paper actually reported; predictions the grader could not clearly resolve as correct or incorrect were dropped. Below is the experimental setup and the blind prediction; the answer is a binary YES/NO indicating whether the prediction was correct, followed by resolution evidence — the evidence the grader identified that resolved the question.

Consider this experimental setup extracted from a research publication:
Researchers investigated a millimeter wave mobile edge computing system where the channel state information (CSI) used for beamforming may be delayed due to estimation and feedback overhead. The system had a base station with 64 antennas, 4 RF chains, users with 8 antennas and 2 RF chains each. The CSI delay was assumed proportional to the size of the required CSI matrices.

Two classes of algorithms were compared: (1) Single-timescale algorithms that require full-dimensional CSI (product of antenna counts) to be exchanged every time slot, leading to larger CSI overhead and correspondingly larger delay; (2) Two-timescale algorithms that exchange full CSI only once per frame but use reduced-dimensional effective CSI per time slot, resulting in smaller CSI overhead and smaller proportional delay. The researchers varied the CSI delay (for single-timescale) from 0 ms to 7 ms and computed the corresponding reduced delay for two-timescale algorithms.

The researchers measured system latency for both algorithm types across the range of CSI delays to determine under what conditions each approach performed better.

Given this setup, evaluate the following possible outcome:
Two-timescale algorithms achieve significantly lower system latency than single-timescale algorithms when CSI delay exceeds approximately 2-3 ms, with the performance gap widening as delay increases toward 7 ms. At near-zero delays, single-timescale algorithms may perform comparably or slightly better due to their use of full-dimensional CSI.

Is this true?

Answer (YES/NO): YES